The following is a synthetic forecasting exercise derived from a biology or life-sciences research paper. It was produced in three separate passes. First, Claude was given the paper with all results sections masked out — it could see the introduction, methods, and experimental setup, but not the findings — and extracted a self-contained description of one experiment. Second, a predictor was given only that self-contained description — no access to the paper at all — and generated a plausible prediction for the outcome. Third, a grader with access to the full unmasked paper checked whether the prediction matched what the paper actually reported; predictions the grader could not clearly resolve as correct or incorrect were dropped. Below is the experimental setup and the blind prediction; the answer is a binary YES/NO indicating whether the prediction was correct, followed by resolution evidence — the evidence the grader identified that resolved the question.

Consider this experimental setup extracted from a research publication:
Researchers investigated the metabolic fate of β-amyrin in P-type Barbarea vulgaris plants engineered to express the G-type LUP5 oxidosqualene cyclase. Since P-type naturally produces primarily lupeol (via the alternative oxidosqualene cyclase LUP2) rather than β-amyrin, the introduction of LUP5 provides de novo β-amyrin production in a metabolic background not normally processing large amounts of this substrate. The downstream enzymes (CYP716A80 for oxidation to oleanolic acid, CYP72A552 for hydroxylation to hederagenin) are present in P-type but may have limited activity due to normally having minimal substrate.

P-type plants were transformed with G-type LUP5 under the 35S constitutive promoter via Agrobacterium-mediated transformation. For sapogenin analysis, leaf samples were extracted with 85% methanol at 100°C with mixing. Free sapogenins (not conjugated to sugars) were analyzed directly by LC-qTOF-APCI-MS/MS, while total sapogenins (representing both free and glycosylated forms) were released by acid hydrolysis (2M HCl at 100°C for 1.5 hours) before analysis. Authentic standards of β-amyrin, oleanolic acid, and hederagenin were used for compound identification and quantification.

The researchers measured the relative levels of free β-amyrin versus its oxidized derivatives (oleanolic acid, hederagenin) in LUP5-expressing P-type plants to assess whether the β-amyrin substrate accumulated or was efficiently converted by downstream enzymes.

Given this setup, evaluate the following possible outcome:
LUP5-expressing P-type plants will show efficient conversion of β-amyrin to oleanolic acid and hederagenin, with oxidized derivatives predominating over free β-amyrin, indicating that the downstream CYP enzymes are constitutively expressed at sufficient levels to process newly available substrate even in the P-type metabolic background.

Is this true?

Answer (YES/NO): YES